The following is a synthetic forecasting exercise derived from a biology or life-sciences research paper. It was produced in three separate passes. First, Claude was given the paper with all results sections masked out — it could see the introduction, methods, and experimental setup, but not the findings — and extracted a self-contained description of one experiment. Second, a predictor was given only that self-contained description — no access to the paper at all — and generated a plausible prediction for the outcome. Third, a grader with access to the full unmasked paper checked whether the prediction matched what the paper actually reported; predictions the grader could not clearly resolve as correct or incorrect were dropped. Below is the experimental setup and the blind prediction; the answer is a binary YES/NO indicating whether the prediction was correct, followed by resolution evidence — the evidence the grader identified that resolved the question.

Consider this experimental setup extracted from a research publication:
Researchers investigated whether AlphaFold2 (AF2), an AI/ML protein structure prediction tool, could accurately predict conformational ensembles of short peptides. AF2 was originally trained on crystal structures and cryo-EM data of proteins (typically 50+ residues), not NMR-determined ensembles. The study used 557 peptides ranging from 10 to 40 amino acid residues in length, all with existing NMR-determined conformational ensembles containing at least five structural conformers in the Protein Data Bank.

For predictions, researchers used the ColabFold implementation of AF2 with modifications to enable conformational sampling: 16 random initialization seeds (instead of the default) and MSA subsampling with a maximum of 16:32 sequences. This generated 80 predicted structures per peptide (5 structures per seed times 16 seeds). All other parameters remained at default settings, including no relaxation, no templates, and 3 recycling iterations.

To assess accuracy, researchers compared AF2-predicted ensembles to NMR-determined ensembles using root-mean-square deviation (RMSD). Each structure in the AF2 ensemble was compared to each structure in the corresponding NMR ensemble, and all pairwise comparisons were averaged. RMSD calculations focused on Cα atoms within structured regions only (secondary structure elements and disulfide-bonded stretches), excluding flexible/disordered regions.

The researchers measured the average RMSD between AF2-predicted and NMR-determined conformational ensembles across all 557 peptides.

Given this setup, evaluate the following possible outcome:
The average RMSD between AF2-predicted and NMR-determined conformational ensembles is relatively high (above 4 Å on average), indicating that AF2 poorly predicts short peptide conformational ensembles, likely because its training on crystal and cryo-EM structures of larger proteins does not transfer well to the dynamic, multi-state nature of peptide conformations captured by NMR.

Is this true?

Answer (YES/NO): NO